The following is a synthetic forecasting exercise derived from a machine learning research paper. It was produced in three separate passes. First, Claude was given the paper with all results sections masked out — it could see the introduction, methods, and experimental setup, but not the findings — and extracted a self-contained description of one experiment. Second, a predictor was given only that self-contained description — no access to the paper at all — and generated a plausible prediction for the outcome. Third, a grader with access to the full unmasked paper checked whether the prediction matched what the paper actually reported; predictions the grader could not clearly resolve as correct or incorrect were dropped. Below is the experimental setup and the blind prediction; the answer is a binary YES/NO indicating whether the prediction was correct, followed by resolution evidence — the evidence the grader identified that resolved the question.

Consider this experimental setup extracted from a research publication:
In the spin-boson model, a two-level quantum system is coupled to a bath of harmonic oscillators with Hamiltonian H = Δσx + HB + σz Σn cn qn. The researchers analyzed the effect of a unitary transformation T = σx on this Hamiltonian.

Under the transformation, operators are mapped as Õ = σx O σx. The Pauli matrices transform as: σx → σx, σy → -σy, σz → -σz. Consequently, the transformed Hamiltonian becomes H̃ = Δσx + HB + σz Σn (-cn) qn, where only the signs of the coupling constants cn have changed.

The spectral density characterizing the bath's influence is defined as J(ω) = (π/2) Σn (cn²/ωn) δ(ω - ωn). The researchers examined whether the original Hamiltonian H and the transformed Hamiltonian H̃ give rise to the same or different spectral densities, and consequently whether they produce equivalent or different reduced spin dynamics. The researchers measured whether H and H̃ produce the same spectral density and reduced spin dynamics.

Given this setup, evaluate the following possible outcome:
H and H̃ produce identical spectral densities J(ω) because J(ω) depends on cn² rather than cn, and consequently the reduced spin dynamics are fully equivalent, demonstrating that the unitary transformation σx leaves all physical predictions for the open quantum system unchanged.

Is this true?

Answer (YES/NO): YES